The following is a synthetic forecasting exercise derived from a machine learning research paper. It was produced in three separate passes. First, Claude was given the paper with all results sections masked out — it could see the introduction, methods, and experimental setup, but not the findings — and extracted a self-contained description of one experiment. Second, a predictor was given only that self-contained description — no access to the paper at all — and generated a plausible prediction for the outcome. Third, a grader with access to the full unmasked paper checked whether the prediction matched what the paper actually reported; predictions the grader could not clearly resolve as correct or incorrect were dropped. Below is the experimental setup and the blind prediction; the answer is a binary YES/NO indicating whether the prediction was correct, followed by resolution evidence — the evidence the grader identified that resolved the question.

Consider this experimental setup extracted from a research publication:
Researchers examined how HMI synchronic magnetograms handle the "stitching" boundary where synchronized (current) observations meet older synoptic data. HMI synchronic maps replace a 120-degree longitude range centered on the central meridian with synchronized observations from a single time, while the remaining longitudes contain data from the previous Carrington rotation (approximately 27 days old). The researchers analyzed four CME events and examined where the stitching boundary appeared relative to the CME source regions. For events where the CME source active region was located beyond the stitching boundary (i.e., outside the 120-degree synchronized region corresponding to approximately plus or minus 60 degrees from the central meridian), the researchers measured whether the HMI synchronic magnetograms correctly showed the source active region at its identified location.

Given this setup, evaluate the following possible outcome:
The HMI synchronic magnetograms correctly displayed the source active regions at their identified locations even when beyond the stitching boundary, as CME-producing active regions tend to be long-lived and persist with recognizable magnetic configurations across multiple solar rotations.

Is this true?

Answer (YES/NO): NO